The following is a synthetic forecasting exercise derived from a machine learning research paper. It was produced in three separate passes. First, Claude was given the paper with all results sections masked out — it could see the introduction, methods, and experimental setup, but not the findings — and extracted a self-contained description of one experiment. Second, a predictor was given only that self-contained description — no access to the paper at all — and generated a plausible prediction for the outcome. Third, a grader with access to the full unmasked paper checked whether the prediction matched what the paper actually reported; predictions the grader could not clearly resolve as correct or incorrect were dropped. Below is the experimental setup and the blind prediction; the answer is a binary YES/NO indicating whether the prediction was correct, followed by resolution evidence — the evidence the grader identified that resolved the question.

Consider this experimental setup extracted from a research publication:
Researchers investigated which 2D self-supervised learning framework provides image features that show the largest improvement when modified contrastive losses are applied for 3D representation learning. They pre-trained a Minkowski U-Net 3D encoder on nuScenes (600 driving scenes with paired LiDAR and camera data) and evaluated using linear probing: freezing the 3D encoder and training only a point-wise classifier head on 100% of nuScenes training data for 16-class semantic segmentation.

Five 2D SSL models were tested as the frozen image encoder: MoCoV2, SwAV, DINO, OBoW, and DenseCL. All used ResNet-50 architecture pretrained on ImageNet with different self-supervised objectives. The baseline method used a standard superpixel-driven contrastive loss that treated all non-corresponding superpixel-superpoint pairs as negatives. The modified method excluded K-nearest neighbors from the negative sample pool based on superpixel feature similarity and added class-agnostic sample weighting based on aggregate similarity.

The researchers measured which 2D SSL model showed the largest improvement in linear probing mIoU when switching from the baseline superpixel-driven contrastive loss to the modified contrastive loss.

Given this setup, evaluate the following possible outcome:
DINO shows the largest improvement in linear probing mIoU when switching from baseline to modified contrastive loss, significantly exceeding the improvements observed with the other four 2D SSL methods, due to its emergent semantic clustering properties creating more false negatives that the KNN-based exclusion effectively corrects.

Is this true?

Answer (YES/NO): NO